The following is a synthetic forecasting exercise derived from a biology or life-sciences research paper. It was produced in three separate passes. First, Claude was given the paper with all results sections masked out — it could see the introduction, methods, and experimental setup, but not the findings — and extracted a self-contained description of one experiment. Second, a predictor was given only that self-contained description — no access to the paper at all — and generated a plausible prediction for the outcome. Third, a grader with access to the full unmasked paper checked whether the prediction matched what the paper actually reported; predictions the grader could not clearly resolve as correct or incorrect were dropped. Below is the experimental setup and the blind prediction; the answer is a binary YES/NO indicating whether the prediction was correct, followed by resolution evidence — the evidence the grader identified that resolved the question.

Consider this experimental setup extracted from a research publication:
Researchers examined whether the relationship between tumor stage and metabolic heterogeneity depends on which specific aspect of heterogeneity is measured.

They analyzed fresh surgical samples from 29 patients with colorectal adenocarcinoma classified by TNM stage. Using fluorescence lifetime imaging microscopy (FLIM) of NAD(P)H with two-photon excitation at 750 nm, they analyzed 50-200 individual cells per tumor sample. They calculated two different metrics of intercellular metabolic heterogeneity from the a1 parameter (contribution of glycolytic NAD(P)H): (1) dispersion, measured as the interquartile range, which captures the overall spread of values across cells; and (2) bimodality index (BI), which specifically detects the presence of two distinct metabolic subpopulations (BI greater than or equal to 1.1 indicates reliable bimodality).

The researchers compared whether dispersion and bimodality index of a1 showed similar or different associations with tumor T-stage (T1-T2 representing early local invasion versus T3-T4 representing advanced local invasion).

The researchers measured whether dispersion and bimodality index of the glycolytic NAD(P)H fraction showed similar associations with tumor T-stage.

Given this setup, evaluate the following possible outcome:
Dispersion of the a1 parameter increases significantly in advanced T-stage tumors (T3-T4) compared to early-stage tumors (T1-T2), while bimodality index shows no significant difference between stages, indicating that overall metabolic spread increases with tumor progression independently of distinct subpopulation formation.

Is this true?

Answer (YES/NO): NO